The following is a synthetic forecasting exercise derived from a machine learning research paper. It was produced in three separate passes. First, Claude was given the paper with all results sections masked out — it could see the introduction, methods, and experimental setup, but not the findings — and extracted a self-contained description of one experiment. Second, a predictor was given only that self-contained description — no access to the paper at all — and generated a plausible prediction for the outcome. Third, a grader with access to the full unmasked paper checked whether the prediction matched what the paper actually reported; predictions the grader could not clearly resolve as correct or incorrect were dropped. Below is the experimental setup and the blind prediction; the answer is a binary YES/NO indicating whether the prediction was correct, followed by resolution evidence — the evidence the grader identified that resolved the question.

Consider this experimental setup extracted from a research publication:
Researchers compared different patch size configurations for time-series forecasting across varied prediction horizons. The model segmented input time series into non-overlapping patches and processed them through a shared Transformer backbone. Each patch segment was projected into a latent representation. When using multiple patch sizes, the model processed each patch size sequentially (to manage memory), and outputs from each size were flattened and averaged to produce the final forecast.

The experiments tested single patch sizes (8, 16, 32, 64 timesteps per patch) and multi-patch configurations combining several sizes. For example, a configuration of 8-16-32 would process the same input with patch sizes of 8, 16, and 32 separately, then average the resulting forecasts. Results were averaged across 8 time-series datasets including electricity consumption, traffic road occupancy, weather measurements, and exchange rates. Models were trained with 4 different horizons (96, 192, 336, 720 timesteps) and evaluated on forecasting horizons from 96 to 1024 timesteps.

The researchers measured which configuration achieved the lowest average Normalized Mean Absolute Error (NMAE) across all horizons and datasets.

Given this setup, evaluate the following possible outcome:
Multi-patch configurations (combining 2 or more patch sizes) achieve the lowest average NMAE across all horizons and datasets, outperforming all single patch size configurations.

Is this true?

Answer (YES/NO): YES